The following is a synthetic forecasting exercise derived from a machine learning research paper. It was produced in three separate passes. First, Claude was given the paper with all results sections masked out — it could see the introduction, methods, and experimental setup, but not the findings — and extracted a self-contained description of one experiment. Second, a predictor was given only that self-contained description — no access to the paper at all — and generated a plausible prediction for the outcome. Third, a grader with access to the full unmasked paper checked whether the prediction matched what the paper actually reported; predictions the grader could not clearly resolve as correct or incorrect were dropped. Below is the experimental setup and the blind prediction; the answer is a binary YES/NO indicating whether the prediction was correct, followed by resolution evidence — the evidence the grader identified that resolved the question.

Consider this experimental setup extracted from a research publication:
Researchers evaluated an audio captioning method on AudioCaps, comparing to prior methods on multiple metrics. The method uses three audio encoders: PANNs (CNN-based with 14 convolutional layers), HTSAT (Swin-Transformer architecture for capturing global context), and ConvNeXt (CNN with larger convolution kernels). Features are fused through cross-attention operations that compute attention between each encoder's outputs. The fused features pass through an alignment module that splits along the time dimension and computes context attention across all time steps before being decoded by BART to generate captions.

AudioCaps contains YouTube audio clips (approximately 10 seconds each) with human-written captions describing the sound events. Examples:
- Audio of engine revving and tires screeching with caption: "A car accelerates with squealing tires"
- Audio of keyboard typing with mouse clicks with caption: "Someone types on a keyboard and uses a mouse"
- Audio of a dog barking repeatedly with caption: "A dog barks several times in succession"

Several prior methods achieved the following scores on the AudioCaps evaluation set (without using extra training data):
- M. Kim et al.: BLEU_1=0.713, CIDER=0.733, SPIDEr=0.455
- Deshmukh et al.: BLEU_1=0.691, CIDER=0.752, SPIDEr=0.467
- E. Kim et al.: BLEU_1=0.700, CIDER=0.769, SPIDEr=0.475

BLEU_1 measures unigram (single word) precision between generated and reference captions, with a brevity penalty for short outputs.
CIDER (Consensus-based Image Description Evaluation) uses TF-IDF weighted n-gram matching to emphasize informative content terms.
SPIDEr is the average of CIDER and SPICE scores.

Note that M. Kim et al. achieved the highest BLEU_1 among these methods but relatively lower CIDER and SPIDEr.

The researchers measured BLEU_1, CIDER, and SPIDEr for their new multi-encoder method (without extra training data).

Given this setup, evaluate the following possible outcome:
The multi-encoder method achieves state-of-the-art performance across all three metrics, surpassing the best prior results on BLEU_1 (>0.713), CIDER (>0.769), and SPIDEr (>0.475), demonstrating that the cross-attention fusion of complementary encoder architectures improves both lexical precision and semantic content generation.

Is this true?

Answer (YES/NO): NO